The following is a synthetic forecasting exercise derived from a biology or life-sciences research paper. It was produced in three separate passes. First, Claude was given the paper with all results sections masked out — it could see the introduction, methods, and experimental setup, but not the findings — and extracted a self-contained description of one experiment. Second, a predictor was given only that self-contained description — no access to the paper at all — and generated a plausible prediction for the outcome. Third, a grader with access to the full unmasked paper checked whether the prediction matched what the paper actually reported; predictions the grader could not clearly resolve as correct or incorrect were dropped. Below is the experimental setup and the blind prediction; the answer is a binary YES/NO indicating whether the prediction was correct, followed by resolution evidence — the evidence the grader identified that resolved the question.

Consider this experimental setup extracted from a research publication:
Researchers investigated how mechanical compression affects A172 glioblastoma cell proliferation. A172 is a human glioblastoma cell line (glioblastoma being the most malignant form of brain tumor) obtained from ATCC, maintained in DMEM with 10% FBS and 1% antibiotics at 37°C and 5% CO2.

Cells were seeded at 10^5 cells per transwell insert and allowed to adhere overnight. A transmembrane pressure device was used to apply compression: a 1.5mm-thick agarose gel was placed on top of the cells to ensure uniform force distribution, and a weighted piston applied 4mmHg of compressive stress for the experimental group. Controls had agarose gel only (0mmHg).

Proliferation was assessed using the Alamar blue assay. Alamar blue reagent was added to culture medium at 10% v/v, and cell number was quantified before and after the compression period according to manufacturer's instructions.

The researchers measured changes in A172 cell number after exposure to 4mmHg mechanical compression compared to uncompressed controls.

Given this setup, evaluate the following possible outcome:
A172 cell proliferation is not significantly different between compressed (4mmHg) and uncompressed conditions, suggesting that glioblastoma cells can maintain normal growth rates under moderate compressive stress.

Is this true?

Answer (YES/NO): YES